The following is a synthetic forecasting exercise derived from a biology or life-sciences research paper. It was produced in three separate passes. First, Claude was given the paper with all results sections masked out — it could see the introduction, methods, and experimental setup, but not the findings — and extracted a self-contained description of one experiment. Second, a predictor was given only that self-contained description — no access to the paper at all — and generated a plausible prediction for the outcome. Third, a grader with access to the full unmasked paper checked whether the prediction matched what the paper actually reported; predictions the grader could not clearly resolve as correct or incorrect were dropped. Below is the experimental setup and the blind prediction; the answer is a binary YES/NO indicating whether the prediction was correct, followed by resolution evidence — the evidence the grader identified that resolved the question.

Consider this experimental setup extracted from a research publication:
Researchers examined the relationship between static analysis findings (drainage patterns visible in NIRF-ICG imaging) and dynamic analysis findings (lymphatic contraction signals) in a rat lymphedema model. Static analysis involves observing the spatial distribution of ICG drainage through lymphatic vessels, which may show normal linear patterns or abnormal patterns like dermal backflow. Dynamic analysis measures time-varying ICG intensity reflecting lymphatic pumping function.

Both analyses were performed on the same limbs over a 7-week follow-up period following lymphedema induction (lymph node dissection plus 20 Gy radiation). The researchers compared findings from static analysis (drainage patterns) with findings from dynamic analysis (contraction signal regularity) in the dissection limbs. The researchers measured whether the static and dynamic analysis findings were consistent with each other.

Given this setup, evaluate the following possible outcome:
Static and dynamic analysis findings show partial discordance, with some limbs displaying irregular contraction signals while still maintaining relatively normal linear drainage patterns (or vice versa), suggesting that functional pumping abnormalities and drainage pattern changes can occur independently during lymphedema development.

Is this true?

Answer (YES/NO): NO